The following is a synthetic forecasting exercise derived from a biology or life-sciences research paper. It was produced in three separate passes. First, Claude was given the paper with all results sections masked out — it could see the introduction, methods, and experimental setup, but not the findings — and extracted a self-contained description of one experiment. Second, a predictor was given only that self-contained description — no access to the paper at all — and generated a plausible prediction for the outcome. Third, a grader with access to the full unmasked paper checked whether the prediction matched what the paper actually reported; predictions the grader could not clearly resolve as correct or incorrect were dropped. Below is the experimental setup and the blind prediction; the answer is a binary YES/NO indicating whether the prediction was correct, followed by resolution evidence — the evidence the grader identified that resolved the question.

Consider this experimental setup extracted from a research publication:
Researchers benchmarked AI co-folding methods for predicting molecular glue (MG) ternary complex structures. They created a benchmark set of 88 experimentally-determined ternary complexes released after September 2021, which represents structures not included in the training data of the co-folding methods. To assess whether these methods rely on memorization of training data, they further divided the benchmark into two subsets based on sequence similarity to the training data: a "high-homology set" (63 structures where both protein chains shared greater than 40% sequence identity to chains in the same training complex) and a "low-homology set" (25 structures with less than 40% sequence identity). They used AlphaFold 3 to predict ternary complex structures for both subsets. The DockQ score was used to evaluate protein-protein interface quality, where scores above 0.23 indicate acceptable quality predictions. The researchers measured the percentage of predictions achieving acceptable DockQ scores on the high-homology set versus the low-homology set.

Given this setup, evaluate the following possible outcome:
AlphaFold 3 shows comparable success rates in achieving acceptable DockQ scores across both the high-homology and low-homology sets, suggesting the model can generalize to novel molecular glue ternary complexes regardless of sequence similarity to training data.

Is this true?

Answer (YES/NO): NO